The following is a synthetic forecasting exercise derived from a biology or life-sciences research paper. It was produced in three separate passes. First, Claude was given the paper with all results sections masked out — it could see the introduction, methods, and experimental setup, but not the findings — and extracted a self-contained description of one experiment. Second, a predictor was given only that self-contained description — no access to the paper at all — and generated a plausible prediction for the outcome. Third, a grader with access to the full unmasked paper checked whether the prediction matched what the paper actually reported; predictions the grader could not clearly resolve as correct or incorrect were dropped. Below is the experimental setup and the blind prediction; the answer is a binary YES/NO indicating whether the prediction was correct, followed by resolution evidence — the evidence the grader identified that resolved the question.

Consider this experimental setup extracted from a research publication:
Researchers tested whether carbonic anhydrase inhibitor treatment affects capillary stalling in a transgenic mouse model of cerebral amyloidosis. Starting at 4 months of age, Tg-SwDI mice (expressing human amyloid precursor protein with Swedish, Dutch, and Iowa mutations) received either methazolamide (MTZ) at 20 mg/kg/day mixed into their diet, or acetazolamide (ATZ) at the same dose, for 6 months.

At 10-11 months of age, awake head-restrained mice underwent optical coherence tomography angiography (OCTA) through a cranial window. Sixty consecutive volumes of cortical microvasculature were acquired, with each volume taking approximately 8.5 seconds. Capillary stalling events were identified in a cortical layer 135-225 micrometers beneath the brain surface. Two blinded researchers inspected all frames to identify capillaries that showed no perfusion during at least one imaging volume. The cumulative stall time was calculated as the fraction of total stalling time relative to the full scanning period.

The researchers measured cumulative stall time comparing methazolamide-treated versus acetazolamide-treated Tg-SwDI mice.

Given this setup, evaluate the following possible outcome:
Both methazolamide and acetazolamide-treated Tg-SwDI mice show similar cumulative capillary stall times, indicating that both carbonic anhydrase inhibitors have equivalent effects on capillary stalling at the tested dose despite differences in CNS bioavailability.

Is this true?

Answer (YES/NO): NO